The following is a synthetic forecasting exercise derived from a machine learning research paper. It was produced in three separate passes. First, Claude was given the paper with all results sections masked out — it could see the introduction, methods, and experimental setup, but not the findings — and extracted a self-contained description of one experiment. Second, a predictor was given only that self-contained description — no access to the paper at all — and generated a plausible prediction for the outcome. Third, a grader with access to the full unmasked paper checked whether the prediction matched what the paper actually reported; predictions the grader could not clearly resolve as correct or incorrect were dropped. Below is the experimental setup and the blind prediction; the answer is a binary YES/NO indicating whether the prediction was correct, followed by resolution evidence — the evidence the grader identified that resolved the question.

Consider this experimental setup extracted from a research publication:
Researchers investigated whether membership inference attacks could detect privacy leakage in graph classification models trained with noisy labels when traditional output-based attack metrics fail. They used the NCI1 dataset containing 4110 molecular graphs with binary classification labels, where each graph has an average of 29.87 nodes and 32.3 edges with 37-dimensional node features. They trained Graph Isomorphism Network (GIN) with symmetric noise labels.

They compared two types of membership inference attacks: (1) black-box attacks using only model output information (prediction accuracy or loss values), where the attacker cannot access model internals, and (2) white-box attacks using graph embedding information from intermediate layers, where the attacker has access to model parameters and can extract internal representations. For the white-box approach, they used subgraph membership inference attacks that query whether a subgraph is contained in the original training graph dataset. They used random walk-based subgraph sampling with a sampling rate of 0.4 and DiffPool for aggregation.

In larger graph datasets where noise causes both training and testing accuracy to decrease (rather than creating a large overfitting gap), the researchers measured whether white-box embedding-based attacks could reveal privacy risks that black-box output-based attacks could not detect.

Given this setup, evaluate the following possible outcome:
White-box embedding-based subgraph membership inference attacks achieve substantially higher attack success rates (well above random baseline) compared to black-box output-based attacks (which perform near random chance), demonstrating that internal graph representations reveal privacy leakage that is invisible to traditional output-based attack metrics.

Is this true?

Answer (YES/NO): YES